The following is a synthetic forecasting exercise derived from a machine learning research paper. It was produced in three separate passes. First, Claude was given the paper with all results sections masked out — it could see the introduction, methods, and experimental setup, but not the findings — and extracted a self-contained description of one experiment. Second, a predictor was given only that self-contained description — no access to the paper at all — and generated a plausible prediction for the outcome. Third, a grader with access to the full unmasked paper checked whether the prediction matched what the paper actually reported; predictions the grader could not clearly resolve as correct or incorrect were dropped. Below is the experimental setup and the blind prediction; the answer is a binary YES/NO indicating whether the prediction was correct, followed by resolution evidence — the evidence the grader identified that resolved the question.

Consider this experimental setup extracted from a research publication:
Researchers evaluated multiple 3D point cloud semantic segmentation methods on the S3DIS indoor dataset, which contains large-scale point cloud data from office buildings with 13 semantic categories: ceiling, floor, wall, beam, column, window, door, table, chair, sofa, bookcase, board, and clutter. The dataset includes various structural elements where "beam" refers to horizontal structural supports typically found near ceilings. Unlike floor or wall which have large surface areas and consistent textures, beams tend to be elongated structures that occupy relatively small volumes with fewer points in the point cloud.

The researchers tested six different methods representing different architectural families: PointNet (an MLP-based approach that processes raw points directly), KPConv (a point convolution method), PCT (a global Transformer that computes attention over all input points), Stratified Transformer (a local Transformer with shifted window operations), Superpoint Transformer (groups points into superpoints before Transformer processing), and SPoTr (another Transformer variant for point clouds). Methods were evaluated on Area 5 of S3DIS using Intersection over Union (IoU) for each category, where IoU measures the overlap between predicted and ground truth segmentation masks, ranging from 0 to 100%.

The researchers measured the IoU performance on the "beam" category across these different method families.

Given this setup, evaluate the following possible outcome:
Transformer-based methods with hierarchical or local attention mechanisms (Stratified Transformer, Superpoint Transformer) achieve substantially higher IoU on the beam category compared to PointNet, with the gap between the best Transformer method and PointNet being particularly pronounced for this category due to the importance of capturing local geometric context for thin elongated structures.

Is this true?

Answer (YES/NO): NO